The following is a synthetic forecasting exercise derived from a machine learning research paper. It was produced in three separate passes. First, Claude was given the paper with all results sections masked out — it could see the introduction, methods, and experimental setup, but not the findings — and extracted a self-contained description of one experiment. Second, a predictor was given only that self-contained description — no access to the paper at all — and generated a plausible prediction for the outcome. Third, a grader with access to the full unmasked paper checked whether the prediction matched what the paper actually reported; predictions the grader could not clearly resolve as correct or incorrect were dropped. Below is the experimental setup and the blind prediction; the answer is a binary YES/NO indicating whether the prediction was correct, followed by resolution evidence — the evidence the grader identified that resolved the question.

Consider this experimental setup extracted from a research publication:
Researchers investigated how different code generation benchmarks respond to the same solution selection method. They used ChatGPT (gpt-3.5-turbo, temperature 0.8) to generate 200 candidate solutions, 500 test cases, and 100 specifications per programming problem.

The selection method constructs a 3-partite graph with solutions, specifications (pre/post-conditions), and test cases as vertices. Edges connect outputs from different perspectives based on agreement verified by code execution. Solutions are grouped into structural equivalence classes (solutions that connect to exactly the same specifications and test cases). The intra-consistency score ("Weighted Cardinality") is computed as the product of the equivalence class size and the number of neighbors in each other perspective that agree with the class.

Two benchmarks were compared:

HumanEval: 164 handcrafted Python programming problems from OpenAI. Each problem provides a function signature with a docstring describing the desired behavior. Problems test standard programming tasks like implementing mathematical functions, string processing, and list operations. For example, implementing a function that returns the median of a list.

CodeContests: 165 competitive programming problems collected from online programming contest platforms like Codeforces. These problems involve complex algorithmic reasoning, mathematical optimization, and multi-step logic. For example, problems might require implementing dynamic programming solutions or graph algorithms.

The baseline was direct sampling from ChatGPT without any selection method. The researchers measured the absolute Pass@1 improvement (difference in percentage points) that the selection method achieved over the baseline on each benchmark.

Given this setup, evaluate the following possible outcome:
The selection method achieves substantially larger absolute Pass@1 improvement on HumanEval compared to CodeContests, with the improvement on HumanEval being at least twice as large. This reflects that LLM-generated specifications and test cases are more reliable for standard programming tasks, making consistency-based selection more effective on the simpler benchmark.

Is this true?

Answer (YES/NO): YES